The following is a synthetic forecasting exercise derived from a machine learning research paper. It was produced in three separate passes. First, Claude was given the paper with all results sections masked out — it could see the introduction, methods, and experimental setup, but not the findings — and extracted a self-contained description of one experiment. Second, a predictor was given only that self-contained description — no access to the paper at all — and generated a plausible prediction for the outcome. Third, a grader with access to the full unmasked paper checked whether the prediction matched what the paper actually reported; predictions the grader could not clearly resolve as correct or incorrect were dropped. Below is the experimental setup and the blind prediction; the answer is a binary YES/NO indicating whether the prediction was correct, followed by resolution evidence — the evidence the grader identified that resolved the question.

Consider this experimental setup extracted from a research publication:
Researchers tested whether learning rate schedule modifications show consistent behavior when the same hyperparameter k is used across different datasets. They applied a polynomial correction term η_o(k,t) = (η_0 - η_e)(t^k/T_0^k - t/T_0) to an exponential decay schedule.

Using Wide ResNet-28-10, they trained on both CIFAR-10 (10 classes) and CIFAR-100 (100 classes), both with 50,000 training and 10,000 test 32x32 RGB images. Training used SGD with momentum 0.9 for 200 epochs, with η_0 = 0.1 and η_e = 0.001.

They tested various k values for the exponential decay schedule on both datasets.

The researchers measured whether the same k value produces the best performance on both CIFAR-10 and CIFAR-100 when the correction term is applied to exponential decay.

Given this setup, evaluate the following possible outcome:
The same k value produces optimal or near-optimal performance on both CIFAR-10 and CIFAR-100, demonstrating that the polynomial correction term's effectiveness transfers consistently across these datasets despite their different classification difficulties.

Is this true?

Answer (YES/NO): YES